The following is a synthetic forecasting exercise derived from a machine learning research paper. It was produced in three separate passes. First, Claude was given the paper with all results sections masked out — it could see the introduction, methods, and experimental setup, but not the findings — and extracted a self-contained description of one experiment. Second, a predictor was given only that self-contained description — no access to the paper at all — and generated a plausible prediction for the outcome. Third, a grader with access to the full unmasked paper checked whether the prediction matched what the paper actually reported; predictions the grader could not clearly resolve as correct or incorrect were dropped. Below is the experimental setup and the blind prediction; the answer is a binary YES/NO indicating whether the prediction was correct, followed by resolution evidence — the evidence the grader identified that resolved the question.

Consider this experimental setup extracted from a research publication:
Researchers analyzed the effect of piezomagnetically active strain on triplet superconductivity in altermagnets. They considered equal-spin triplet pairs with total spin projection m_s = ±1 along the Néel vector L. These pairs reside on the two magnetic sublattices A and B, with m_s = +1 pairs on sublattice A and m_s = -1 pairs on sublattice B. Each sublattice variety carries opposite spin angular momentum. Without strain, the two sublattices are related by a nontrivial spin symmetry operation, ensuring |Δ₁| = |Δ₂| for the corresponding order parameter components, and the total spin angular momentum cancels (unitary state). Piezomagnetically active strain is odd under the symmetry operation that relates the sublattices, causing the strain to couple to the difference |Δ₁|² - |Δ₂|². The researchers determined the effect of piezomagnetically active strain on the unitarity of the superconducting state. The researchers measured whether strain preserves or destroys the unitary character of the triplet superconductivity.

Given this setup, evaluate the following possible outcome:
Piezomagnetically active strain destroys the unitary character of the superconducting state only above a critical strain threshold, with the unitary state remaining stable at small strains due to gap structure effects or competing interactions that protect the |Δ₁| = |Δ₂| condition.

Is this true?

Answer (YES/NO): NO